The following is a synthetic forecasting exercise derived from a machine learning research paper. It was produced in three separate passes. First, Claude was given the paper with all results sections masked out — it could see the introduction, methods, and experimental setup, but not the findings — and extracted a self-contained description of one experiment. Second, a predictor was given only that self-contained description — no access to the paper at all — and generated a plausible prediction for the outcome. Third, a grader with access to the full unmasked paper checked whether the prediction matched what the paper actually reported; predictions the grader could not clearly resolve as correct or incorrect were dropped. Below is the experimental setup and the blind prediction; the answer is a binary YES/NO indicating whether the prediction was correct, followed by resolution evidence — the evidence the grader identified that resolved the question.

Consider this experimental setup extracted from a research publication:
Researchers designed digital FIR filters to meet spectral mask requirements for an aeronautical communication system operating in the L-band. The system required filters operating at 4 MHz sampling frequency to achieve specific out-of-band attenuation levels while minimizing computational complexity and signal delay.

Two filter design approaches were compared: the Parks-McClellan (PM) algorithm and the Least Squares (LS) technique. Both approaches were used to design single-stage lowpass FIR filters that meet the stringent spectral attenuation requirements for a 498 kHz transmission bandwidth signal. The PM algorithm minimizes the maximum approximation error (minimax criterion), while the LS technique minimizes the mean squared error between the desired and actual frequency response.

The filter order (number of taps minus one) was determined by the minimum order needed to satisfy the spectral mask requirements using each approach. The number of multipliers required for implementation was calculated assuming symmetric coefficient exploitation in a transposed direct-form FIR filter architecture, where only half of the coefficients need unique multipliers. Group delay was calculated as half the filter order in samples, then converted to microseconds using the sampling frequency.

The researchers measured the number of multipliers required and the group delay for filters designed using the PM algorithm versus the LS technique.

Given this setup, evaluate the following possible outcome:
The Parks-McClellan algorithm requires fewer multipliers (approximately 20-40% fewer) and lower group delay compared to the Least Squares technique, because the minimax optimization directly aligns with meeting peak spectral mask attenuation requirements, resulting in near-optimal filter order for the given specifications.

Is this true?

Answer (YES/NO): NO